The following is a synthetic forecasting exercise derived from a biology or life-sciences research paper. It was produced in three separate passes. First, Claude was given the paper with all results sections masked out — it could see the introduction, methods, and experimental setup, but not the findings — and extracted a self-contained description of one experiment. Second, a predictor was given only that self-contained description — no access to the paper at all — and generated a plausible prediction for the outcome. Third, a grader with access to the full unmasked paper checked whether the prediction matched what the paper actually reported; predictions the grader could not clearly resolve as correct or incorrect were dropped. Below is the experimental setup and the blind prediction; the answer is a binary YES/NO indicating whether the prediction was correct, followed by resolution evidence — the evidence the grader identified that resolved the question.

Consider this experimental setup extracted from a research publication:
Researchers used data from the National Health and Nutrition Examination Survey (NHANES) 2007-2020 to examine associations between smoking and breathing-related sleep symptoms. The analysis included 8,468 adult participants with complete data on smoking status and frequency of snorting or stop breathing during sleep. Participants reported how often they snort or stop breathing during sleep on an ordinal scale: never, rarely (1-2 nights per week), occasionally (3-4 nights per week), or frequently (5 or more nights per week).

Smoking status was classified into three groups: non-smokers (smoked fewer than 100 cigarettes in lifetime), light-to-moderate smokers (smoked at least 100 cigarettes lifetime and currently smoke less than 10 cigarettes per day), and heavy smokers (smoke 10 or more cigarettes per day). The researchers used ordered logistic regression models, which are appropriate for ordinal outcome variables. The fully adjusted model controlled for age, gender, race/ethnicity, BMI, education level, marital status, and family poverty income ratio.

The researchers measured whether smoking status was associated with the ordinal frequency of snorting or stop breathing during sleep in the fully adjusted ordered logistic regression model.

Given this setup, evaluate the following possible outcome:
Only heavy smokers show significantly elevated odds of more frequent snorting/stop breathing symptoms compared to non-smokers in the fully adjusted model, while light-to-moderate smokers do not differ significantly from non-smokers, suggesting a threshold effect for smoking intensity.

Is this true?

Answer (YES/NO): NO